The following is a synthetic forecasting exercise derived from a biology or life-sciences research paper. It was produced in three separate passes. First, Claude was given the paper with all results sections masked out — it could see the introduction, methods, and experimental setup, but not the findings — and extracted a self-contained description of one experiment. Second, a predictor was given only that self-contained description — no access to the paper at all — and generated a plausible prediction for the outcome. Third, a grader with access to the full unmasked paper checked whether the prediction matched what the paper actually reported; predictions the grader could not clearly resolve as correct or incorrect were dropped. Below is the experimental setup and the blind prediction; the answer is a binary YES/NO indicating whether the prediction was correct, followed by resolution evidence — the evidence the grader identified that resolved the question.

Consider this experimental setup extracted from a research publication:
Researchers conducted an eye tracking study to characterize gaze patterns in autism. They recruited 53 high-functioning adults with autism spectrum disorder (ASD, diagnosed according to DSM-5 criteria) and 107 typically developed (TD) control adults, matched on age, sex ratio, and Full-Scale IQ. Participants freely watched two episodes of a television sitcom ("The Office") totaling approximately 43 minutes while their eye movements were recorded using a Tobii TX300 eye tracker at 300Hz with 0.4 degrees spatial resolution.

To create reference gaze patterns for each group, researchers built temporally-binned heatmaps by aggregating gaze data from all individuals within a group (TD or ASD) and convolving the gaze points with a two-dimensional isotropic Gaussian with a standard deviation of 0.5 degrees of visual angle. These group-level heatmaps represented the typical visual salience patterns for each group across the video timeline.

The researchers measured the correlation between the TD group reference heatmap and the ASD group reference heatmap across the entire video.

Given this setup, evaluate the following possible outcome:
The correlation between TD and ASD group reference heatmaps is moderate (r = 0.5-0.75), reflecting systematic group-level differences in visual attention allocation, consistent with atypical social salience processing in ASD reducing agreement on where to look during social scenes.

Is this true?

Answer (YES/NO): NO